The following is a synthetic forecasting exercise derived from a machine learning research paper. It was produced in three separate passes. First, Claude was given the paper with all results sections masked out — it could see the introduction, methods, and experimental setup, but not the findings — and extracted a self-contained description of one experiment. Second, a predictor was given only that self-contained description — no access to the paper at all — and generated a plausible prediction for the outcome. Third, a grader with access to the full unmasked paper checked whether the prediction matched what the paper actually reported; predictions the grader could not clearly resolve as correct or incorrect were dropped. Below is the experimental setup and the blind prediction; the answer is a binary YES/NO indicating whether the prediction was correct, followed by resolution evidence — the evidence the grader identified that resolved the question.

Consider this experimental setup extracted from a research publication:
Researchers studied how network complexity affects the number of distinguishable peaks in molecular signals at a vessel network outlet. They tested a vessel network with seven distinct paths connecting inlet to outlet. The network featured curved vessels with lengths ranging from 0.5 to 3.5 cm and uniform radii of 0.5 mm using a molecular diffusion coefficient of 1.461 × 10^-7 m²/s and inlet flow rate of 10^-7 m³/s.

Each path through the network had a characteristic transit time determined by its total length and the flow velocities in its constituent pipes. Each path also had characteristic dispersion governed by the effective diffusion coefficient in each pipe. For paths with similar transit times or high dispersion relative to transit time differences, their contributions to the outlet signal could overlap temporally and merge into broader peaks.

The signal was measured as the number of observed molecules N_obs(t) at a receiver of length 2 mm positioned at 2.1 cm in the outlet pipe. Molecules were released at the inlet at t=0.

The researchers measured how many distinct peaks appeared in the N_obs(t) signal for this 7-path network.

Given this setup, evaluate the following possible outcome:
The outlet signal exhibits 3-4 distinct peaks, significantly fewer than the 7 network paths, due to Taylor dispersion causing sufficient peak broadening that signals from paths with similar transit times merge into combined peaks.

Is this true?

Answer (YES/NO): NO